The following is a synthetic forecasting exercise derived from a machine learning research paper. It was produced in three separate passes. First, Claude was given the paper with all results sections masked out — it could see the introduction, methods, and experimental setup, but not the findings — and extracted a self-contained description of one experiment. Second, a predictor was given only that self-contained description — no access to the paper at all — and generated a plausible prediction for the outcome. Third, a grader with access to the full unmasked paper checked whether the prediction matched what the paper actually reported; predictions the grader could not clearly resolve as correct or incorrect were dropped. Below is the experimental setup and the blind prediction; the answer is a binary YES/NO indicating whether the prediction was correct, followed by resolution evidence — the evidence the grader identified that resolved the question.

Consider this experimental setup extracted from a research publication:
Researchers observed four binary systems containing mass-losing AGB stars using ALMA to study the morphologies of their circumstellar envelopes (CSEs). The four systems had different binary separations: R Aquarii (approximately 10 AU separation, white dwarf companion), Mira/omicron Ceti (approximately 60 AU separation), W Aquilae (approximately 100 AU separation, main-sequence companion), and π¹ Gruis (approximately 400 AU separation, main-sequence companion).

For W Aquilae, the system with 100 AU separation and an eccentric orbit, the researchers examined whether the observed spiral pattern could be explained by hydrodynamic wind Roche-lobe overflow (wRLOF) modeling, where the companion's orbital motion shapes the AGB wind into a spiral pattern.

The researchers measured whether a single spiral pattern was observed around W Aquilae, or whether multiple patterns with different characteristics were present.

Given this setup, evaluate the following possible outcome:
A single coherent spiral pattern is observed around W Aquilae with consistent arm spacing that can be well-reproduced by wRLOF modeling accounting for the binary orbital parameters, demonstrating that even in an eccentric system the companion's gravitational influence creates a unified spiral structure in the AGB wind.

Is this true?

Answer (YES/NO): NO